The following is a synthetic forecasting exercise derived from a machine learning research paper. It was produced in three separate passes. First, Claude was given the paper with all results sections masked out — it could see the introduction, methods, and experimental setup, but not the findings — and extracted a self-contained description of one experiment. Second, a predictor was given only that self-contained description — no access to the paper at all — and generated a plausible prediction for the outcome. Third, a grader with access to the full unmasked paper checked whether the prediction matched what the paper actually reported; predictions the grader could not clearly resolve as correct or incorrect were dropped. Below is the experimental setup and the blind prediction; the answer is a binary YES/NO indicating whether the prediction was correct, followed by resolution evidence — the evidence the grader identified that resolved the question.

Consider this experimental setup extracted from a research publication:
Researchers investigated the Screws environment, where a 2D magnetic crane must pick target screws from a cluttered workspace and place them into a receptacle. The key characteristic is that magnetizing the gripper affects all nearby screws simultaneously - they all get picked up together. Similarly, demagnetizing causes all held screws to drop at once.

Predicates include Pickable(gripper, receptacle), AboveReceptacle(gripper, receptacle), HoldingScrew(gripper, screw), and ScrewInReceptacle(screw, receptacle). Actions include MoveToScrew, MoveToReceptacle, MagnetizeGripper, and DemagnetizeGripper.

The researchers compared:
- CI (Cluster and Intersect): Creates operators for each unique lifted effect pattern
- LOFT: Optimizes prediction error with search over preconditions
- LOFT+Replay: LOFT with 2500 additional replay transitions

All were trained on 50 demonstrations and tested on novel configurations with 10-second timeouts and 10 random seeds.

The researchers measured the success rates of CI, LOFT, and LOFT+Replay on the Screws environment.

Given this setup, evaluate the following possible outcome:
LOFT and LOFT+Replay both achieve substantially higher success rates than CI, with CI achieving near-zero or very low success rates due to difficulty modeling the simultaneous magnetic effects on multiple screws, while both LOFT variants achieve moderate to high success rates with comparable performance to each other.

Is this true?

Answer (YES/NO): NO